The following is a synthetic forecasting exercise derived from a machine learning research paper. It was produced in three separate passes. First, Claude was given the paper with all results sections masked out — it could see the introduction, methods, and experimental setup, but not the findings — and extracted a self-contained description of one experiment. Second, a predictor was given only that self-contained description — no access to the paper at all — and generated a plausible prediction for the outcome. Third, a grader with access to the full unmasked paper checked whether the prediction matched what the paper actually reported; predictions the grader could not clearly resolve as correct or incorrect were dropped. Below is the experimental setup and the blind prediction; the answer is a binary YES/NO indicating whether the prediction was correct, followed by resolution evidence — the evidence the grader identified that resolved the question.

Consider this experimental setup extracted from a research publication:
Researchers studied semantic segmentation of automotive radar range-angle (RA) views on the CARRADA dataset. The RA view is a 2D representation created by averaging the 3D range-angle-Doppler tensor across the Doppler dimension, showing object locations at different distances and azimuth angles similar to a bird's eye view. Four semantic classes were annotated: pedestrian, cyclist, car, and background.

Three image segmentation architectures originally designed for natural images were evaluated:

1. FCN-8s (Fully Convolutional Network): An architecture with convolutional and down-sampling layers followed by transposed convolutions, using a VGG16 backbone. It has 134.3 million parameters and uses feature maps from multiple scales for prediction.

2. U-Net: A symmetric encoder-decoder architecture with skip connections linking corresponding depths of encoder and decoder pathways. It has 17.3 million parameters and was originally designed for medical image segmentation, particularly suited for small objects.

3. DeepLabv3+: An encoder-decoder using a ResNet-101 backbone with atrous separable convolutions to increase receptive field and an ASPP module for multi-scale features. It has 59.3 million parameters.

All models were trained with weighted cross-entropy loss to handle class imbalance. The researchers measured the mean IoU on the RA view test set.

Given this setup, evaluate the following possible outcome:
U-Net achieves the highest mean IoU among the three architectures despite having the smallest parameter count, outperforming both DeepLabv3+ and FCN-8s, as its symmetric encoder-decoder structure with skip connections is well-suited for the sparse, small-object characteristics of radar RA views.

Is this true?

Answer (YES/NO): NO